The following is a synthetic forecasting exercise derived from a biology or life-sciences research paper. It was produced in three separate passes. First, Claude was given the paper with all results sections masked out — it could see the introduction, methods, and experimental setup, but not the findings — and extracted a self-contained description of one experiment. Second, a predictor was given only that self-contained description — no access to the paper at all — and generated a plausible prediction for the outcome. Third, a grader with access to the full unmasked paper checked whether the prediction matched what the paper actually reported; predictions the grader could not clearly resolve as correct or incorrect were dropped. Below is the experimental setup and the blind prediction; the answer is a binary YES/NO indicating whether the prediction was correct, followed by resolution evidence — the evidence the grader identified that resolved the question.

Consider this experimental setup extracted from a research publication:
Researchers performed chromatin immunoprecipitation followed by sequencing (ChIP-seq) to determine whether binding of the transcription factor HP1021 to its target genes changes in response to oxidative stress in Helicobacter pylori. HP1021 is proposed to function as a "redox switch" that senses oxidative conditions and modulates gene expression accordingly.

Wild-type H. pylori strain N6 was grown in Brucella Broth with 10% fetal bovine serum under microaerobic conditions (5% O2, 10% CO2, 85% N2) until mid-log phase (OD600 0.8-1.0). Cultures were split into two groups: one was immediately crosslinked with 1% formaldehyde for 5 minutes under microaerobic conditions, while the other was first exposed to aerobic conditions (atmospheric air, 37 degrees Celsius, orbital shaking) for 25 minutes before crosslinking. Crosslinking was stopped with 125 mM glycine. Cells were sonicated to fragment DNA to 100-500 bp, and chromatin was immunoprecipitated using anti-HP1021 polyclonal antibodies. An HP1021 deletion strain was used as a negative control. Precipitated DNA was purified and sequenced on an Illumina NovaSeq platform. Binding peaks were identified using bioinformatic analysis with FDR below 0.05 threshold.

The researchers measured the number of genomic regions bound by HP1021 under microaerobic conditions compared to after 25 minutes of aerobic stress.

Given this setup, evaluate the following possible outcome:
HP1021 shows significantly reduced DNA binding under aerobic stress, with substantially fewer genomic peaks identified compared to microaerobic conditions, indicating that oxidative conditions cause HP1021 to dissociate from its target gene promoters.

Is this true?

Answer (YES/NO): NO